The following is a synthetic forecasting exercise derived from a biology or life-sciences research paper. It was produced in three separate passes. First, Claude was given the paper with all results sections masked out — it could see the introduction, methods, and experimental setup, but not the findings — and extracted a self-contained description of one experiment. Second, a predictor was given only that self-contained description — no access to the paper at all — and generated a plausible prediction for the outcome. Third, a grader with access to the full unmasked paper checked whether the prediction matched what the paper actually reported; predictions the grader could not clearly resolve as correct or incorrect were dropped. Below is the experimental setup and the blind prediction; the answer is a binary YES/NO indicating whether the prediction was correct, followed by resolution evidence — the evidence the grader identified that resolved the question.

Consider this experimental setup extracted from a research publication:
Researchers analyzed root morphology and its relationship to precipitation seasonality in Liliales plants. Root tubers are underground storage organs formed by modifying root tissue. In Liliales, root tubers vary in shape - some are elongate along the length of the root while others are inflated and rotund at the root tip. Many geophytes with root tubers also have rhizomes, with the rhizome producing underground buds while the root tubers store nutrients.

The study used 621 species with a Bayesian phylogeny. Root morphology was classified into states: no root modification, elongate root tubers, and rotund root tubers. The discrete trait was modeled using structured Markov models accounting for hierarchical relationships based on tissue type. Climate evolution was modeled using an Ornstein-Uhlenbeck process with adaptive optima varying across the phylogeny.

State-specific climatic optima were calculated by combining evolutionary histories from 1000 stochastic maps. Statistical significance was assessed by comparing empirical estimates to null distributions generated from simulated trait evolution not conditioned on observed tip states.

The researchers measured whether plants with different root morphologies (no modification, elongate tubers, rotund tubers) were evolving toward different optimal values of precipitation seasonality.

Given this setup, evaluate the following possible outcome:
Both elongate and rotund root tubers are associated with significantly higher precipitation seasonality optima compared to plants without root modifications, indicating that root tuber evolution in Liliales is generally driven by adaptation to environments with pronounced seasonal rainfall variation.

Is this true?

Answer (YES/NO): NO